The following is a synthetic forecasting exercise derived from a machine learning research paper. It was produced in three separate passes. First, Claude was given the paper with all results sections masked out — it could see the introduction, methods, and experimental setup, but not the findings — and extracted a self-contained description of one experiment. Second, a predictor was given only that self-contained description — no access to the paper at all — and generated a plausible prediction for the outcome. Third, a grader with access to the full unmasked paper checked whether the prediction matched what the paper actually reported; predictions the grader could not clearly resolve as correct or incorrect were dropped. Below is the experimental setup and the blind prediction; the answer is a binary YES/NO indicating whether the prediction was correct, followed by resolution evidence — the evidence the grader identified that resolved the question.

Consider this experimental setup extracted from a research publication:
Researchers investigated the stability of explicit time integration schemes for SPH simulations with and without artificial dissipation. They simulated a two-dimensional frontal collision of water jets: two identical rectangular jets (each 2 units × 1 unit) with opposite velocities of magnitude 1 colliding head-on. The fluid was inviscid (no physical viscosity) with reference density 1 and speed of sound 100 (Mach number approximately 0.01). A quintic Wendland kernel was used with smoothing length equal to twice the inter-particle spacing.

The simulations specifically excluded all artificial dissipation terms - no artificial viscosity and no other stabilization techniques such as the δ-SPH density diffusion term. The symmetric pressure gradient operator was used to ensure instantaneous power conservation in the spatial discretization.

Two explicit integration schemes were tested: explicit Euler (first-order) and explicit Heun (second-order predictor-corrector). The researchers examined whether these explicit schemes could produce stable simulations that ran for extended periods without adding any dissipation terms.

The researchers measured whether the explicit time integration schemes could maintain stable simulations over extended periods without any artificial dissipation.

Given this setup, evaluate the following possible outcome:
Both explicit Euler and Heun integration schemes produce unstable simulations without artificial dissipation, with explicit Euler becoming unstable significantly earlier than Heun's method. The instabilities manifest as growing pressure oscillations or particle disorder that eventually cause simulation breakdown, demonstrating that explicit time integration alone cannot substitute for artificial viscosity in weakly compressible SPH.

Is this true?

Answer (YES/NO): YES